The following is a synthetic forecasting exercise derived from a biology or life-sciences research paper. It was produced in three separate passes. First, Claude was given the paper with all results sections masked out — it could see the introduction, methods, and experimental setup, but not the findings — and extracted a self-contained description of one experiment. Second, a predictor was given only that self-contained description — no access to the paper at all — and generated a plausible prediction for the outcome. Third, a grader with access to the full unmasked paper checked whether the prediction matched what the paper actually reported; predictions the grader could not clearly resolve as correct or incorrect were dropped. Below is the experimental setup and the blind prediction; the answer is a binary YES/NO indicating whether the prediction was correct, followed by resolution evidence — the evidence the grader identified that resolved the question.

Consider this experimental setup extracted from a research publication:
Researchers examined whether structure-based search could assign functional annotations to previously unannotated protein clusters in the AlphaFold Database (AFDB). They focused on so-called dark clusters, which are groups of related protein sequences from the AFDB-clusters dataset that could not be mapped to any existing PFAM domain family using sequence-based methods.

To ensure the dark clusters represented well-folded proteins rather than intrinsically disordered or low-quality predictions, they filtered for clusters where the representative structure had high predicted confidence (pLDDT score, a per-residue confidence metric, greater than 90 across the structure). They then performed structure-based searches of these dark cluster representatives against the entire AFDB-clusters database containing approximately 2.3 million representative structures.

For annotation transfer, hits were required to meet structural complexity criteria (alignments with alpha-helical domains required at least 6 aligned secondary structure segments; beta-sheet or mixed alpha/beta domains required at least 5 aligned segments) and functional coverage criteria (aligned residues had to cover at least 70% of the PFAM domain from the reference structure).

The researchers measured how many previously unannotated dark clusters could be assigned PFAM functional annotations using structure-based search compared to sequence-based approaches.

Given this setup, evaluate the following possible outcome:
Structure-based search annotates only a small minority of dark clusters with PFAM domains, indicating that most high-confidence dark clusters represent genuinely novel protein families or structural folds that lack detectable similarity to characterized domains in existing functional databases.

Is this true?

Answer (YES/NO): NO